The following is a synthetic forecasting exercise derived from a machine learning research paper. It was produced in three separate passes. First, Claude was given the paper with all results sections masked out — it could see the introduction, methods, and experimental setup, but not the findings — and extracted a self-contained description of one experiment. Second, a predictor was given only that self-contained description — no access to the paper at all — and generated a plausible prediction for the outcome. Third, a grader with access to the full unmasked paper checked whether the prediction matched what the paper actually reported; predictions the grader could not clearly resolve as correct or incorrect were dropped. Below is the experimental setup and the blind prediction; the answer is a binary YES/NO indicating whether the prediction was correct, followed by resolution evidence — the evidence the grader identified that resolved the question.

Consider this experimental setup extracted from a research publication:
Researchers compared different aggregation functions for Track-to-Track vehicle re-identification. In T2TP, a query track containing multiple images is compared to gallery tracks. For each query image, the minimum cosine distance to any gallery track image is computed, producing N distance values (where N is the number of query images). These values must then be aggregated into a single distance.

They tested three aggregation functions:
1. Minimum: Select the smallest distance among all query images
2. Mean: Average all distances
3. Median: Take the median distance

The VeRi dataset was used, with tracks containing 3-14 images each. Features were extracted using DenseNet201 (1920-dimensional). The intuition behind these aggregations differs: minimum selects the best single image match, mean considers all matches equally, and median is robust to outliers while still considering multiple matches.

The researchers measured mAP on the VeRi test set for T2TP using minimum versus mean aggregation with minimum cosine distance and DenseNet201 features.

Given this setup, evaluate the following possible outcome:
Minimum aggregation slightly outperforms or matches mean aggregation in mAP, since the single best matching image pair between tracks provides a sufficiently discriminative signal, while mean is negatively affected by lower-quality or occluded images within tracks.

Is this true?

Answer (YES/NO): NO